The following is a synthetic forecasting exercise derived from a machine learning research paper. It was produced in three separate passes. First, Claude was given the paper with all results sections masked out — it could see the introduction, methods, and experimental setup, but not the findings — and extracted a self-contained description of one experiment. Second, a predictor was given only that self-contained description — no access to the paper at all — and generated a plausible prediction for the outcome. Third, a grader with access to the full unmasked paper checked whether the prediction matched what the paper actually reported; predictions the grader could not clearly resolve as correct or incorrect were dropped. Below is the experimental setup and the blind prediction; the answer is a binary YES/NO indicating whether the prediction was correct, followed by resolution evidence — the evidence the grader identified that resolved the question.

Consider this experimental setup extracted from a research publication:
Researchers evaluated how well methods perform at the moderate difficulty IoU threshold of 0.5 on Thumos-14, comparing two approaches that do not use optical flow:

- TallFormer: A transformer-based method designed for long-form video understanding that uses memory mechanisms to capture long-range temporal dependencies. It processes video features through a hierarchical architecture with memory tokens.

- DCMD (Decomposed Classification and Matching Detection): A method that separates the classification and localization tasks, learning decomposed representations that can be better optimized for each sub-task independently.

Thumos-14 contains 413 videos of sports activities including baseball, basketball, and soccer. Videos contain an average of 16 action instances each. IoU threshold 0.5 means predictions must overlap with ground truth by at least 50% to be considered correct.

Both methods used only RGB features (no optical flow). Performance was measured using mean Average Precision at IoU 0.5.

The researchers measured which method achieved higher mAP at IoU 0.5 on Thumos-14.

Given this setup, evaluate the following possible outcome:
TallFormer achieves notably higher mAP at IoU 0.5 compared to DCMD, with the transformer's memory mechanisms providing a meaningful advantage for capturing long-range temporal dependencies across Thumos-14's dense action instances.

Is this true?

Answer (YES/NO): YES